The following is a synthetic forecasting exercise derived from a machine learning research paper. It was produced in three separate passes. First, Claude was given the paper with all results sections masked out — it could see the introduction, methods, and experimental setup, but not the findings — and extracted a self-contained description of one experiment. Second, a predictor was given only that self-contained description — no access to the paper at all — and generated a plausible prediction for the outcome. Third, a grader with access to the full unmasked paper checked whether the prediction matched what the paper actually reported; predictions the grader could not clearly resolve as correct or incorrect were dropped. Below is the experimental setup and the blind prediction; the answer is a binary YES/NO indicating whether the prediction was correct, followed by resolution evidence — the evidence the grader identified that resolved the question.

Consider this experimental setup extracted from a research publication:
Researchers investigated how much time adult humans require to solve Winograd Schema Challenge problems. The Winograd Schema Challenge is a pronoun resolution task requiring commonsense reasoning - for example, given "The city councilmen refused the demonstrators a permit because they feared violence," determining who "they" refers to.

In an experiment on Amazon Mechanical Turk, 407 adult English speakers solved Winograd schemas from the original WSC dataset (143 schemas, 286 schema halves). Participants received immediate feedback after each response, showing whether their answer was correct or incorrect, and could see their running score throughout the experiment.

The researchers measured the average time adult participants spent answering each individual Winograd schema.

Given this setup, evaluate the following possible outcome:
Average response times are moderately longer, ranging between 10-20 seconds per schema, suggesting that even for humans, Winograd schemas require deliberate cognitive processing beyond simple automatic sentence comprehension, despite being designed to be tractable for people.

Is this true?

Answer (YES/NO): YES